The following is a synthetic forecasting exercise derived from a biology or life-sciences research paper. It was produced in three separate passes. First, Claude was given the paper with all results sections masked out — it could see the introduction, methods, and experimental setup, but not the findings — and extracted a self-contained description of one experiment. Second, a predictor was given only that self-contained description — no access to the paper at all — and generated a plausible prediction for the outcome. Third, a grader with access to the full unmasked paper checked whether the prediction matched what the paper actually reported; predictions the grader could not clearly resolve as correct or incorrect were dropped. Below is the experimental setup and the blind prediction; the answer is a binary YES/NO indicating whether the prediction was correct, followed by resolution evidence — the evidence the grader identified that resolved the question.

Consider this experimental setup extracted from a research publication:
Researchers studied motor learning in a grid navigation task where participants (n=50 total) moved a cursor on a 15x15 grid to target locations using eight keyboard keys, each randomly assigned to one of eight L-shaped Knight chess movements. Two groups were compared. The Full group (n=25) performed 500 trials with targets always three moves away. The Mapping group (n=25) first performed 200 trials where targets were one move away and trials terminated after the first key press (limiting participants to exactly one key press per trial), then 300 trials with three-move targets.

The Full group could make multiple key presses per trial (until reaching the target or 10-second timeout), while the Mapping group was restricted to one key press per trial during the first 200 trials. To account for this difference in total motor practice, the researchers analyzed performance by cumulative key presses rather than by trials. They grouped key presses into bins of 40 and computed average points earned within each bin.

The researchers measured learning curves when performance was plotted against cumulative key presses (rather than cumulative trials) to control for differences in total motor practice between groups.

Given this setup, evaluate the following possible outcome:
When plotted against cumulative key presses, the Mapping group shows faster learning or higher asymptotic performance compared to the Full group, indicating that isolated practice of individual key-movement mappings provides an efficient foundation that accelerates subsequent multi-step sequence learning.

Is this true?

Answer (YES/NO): YES